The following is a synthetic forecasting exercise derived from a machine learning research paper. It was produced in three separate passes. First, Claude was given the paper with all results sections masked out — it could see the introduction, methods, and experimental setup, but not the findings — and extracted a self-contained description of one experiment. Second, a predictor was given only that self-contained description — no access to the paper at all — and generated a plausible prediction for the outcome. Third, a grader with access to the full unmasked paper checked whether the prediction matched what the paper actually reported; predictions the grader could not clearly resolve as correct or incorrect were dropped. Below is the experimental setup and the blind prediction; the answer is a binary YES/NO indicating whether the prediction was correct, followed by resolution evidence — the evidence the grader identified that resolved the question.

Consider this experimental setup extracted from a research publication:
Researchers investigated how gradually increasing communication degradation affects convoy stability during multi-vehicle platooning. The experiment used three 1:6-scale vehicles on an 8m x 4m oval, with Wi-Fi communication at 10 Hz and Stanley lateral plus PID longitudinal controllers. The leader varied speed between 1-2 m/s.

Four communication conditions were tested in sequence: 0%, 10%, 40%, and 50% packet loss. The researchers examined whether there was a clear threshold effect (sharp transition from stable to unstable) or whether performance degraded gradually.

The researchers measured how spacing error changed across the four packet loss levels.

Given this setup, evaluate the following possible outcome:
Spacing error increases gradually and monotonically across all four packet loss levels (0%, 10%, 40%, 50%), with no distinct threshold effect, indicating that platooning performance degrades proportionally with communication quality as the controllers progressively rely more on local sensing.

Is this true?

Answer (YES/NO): NO